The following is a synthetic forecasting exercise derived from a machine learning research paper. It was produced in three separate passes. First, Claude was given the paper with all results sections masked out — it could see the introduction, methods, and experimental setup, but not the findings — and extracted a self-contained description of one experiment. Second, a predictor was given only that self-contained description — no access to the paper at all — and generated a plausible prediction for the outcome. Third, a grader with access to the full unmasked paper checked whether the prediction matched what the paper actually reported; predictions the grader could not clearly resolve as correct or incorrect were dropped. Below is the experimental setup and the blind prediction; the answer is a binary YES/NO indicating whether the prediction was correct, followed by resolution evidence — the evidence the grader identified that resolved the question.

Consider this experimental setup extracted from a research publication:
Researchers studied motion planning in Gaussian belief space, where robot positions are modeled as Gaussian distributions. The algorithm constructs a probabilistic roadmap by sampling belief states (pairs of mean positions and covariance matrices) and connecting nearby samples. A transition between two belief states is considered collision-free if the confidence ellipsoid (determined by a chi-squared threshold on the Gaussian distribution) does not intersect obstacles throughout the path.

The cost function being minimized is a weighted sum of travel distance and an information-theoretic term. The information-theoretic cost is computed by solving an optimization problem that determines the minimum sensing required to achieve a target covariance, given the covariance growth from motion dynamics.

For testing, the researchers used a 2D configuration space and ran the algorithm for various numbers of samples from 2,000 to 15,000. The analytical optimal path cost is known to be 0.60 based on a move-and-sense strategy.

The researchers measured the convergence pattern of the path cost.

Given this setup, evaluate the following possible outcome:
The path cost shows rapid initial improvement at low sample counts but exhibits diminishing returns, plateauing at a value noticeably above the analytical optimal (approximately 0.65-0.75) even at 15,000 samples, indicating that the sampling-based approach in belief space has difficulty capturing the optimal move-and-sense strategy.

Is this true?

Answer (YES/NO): NO